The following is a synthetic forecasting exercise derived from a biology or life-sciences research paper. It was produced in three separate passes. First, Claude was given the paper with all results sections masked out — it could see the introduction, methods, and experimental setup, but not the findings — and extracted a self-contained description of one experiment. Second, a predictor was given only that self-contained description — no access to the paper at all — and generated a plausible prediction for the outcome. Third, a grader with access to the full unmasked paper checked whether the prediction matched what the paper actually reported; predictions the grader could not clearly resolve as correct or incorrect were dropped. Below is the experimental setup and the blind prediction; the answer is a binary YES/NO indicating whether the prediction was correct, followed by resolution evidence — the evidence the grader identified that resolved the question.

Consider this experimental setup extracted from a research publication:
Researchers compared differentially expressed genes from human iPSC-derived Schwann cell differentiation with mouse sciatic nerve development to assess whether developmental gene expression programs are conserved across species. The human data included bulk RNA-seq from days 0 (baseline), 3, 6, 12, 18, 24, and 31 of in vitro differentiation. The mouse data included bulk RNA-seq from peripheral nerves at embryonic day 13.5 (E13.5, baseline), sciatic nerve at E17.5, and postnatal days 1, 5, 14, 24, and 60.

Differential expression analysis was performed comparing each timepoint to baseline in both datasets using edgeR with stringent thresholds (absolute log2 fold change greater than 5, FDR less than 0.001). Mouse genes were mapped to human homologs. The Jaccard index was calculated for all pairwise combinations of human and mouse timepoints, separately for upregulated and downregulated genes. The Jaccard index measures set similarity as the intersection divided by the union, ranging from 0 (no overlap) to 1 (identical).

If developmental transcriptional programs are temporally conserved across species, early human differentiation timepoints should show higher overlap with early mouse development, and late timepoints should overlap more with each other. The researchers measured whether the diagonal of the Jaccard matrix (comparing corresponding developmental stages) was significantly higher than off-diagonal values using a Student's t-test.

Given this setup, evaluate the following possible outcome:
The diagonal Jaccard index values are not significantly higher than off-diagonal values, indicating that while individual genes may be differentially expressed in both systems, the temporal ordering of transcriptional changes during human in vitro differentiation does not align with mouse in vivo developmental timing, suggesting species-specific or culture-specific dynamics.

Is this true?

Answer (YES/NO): NO